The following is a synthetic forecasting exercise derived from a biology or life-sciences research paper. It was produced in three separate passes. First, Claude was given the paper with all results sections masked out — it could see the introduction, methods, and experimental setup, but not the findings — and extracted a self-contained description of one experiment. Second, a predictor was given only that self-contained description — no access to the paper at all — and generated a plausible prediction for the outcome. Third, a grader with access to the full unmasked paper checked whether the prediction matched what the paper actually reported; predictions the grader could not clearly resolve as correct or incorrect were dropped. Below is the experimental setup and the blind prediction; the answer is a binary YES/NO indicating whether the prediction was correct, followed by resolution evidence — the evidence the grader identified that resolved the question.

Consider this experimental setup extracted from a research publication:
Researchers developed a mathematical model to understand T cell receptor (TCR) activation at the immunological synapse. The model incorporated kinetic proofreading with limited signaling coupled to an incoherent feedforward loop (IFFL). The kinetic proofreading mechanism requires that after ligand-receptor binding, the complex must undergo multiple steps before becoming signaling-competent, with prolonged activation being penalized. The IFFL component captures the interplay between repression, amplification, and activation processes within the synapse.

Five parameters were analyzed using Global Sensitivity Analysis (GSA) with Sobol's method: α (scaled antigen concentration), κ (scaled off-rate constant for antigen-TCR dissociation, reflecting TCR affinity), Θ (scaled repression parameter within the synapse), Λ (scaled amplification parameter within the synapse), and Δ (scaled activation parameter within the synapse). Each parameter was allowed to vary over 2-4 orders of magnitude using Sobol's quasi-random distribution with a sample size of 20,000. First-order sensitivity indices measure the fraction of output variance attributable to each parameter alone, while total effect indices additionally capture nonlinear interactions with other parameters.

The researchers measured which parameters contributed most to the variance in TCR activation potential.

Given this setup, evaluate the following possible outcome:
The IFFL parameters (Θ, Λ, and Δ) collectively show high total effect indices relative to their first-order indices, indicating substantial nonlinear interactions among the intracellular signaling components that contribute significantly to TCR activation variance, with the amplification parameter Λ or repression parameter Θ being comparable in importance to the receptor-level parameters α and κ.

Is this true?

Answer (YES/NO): NO